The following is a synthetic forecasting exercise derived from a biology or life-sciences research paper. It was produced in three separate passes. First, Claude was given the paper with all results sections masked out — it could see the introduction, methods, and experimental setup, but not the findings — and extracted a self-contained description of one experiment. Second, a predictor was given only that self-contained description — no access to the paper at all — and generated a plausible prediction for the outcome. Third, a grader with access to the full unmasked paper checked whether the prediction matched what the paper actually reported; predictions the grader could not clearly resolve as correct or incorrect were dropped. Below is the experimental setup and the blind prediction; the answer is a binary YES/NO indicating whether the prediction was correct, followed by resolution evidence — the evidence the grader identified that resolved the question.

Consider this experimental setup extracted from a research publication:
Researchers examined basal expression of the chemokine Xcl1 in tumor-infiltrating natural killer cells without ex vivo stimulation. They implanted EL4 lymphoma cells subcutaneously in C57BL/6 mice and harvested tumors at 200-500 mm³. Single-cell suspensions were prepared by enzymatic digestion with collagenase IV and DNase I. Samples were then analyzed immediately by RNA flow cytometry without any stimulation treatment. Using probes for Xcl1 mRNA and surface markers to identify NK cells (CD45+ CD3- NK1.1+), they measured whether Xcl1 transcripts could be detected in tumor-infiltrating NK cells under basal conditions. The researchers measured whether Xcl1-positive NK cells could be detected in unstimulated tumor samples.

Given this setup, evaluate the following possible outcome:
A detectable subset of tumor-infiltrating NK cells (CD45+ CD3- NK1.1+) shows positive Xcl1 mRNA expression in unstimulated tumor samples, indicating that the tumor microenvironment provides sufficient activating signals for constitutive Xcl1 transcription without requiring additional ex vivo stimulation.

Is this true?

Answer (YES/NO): YES